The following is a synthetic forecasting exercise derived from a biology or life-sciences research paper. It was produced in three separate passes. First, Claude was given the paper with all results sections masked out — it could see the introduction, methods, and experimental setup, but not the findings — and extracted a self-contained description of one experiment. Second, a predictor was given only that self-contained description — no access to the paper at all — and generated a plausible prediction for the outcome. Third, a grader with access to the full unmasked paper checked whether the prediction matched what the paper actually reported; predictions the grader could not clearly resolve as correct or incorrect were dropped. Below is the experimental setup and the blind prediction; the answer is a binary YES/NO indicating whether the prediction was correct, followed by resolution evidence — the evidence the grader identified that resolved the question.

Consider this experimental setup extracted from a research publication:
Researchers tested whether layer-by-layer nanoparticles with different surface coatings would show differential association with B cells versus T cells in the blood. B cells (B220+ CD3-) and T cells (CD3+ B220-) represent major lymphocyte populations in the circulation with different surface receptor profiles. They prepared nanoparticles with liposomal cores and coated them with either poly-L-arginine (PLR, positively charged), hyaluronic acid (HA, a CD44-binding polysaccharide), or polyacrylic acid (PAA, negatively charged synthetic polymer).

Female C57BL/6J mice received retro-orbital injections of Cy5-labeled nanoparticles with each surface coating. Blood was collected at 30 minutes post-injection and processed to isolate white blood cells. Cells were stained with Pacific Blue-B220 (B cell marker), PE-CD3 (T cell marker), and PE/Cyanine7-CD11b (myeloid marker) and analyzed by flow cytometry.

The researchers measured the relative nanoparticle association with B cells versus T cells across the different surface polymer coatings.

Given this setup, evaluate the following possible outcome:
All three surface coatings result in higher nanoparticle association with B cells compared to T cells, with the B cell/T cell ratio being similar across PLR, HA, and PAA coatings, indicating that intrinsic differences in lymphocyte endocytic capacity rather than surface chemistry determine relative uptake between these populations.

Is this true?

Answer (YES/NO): NO